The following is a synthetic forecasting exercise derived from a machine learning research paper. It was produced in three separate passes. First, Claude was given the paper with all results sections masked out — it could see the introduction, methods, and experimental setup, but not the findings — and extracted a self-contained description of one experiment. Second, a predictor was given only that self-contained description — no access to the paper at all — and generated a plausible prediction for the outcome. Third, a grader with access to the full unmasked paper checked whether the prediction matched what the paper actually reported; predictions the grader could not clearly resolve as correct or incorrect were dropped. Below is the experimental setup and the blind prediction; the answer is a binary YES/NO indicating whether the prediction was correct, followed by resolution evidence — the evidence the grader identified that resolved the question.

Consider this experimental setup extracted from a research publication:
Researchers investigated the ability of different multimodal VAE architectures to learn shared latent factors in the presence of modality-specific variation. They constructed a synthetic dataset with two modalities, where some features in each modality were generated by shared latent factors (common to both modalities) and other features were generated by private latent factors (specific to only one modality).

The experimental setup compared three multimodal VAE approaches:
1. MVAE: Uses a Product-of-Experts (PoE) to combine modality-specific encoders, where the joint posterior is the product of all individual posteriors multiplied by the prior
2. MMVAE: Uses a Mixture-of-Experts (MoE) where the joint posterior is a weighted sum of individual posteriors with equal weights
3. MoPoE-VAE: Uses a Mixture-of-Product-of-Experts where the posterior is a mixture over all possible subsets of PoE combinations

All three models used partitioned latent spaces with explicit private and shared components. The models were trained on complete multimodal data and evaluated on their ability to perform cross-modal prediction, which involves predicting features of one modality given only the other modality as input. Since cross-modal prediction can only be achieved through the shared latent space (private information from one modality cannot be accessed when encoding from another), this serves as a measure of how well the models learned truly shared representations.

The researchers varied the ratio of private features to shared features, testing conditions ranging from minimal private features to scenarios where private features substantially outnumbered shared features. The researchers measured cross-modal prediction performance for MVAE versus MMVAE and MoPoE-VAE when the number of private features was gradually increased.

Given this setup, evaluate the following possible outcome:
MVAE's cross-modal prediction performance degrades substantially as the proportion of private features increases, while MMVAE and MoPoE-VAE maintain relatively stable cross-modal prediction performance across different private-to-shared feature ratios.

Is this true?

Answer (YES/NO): NO